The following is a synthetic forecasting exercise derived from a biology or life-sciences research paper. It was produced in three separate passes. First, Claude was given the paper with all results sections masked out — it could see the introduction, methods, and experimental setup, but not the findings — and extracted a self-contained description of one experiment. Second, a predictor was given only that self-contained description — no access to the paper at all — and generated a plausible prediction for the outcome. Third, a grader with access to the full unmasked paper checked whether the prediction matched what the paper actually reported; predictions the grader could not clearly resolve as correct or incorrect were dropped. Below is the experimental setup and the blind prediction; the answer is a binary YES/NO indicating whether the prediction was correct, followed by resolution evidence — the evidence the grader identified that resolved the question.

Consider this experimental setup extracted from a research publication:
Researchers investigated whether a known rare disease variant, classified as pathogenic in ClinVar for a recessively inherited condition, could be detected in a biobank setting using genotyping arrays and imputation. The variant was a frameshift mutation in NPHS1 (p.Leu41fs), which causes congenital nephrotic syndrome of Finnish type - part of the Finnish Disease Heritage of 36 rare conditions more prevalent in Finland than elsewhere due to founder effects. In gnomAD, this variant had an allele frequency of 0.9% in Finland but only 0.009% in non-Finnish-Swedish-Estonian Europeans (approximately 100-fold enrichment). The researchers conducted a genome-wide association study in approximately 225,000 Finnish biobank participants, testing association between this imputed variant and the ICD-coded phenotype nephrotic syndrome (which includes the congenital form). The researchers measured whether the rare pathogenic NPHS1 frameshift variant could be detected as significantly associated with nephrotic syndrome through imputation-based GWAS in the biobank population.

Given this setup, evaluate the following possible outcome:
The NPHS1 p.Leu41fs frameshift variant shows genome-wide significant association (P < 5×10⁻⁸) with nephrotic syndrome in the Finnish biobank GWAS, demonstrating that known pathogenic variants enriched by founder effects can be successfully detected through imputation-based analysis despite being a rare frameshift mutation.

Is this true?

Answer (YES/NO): YES